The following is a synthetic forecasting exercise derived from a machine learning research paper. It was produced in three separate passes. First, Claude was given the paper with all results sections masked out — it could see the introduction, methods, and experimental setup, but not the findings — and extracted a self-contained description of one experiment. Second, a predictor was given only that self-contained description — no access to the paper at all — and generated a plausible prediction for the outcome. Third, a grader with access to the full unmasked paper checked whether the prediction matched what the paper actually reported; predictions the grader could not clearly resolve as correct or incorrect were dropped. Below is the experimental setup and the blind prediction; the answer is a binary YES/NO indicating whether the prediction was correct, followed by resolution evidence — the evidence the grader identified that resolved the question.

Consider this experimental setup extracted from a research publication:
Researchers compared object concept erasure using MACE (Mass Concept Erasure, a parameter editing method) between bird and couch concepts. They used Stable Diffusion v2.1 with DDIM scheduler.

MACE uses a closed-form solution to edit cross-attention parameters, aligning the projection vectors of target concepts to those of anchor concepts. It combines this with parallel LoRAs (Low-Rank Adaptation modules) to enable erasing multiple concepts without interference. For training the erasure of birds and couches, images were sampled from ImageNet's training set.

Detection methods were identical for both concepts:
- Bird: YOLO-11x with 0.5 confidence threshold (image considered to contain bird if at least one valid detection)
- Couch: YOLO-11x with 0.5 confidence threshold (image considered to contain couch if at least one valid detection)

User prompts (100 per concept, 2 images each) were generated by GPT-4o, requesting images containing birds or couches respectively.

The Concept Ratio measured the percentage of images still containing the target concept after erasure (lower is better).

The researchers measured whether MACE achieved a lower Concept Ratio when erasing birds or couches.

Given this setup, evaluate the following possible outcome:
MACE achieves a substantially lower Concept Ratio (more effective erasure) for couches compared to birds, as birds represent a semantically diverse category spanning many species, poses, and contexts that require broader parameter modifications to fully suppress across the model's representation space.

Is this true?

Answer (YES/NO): NO